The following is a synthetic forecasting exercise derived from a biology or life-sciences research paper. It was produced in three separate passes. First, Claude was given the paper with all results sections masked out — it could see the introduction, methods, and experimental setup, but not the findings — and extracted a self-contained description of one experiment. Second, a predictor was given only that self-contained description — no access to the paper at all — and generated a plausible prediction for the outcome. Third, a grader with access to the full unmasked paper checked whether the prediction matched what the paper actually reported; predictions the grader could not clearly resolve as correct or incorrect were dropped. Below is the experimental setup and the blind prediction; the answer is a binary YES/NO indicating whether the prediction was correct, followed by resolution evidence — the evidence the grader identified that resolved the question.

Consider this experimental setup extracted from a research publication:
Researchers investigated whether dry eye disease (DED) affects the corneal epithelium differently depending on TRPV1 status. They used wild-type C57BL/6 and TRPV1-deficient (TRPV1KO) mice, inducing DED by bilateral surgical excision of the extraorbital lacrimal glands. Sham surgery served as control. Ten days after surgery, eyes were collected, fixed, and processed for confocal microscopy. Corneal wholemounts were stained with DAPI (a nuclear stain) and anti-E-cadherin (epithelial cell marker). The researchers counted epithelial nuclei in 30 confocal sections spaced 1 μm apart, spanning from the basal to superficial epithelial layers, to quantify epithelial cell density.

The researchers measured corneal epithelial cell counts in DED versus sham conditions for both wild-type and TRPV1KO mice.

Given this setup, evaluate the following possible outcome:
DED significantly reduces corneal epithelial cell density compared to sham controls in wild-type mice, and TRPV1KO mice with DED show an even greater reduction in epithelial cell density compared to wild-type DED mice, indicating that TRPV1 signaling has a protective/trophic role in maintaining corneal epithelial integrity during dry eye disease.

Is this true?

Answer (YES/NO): NO